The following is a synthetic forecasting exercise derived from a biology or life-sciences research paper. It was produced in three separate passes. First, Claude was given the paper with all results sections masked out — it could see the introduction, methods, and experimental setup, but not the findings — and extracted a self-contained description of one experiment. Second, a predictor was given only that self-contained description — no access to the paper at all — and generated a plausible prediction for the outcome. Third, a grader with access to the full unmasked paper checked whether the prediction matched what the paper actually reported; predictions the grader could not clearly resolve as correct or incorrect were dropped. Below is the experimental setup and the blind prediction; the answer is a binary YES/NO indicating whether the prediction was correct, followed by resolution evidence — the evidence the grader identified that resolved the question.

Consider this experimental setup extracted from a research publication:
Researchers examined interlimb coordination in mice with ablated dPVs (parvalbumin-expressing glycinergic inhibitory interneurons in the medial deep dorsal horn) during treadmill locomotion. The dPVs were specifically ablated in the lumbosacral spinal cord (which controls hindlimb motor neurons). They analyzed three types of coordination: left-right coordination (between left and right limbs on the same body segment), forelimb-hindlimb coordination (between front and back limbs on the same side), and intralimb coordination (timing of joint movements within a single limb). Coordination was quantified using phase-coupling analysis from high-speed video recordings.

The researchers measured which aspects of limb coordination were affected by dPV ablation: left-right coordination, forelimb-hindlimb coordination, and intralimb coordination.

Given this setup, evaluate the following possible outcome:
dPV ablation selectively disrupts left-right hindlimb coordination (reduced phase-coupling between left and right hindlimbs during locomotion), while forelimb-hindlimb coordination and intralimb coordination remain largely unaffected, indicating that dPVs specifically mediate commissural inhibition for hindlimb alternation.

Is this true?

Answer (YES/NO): NO